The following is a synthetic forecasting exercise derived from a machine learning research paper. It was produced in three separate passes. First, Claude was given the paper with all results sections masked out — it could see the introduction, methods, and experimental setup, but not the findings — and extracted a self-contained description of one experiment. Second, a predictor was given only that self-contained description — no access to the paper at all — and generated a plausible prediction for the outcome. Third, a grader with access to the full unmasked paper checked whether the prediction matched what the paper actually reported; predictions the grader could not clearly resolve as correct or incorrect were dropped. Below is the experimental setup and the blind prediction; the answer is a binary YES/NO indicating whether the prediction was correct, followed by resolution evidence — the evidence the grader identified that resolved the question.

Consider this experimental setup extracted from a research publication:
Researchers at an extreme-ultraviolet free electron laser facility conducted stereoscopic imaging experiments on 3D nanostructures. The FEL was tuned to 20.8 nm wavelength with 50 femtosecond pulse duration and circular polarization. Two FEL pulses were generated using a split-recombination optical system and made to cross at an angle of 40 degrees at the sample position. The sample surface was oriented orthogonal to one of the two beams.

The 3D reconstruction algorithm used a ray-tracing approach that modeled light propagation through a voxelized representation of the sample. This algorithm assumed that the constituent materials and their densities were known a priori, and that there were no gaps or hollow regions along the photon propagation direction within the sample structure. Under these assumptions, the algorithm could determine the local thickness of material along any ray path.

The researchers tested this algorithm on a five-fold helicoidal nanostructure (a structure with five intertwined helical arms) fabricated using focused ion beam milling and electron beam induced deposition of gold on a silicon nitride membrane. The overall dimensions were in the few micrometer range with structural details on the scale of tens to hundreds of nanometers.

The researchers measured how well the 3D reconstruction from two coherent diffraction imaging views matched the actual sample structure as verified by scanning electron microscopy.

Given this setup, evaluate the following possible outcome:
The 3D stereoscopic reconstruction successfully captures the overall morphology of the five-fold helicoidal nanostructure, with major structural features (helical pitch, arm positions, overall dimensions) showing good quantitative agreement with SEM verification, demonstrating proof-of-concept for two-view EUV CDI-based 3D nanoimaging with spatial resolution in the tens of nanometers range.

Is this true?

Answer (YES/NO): NO